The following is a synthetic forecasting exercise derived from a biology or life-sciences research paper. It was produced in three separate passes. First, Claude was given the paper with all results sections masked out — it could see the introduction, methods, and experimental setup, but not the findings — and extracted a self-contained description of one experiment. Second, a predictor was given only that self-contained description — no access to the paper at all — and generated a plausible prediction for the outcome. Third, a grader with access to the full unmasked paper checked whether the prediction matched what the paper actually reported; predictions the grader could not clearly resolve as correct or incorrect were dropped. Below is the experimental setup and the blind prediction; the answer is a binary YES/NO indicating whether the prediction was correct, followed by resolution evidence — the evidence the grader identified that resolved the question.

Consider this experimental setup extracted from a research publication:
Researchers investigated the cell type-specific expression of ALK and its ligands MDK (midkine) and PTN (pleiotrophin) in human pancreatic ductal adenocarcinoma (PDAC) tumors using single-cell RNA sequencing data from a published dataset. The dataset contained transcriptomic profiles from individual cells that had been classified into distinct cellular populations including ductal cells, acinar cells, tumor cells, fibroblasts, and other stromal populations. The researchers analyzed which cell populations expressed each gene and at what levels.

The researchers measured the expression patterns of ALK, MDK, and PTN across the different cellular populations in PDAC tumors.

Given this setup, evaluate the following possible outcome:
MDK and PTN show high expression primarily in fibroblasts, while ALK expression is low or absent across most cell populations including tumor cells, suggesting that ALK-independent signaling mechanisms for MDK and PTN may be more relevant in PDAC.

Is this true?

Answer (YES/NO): NO